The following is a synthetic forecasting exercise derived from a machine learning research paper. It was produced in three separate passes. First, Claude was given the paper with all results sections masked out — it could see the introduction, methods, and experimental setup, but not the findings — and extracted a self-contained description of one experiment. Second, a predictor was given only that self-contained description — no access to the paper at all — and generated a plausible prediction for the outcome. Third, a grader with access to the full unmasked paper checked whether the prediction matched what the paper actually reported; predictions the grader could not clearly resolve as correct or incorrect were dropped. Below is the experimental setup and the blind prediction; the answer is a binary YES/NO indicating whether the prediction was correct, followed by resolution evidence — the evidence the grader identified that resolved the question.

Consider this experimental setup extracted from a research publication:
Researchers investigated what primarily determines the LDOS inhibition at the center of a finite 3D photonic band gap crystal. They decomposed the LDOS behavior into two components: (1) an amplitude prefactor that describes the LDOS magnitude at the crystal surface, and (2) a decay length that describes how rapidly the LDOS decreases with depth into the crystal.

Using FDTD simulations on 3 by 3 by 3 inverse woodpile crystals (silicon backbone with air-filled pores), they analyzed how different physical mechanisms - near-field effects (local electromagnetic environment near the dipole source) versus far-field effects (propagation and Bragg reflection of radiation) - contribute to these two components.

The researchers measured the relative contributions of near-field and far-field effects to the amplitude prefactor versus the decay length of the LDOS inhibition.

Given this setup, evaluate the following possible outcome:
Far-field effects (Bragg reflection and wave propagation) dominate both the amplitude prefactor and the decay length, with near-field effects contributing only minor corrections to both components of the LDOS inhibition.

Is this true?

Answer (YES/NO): NO